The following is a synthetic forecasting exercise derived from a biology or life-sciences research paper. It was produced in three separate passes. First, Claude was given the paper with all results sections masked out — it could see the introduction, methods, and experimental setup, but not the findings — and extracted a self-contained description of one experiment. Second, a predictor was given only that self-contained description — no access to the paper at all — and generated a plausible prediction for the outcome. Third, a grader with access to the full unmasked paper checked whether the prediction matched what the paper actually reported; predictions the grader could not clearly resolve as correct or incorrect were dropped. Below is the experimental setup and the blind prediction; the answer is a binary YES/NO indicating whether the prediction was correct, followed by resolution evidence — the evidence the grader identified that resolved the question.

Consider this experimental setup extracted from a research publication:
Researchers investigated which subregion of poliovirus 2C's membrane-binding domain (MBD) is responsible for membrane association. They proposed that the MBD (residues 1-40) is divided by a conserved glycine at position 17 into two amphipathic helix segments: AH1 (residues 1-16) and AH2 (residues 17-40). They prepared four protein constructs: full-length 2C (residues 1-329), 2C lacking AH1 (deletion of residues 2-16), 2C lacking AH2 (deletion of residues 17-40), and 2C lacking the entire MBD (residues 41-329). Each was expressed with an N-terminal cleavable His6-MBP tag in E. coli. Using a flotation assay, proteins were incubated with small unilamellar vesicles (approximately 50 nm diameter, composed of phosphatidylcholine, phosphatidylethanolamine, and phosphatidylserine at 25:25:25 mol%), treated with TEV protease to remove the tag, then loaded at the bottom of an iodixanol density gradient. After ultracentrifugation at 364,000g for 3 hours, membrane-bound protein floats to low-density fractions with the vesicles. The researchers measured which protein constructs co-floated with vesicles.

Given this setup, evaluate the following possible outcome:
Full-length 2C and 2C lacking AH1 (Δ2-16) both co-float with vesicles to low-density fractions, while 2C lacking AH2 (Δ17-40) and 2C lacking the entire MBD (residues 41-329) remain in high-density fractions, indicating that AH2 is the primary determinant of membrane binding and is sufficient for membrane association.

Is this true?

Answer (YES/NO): YES